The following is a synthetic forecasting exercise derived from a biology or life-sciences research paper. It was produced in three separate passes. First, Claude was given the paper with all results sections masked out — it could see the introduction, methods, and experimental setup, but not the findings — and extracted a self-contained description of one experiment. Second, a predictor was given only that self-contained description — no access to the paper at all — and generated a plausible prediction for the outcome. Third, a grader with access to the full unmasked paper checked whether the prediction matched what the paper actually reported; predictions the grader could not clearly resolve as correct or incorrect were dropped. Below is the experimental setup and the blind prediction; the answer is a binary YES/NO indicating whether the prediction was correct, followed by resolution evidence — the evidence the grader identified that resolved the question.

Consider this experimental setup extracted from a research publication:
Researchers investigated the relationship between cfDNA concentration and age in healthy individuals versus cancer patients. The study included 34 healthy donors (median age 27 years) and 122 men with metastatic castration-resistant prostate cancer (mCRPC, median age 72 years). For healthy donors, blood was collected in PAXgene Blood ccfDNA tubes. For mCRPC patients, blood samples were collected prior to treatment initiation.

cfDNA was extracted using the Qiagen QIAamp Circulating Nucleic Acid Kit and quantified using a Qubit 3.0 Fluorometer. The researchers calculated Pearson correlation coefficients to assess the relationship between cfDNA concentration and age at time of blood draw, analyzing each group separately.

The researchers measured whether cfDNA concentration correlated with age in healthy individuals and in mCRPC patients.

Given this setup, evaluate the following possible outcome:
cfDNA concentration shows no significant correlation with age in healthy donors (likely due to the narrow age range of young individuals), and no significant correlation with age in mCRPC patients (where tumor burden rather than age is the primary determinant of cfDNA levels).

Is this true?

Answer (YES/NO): YES